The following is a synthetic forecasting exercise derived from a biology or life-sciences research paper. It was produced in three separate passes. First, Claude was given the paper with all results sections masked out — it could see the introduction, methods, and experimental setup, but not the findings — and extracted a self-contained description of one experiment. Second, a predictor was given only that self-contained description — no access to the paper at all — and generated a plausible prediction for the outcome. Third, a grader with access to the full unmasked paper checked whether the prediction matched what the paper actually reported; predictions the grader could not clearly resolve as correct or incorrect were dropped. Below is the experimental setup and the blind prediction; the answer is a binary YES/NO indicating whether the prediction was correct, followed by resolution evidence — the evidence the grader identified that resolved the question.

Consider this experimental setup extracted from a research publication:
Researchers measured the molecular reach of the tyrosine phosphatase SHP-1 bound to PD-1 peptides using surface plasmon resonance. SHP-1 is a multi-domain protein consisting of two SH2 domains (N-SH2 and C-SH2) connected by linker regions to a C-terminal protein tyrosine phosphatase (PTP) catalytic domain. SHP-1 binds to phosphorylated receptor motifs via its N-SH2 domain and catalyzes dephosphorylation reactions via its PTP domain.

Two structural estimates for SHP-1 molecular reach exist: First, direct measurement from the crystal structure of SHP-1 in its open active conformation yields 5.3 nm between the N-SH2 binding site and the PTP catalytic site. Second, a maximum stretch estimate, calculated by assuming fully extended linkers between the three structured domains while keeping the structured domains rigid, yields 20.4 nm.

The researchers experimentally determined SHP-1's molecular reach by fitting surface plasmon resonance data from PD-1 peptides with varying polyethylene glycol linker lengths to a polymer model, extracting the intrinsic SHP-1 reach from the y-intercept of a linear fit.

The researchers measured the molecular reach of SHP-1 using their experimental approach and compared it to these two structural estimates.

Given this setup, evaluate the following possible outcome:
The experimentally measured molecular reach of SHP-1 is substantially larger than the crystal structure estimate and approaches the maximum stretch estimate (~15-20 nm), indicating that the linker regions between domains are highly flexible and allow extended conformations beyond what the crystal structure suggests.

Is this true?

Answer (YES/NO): NO